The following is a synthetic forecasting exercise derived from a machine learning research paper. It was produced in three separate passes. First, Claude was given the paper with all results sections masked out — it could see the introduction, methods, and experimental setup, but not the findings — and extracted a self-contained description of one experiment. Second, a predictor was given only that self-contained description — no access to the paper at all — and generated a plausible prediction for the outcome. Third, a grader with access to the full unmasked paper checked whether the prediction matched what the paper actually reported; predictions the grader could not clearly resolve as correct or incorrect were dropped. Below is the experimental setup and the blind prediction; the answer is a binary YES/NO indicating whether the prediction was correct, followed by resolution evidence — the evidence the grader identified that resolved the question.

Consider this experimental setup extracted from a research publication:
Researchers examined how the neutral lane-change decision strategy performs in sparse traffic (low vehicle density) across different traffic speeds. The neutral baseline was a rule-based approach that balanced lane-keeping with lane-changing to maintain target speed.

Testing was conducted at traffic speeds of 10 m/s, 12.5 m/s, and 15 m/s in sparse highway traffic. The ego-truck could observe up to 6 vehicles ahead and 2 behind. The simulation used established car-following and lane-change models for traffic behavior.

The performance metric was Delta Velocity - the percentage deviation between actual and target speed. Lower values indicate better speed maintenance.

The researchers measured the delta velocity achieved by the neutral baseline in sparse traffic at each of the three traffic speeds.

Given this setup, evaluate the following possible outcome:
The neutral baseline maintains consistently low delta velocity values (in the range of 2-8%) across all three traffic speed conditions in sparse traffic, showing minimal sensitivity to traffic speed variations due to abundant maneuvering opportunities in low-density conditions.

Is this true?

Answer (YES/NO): NO